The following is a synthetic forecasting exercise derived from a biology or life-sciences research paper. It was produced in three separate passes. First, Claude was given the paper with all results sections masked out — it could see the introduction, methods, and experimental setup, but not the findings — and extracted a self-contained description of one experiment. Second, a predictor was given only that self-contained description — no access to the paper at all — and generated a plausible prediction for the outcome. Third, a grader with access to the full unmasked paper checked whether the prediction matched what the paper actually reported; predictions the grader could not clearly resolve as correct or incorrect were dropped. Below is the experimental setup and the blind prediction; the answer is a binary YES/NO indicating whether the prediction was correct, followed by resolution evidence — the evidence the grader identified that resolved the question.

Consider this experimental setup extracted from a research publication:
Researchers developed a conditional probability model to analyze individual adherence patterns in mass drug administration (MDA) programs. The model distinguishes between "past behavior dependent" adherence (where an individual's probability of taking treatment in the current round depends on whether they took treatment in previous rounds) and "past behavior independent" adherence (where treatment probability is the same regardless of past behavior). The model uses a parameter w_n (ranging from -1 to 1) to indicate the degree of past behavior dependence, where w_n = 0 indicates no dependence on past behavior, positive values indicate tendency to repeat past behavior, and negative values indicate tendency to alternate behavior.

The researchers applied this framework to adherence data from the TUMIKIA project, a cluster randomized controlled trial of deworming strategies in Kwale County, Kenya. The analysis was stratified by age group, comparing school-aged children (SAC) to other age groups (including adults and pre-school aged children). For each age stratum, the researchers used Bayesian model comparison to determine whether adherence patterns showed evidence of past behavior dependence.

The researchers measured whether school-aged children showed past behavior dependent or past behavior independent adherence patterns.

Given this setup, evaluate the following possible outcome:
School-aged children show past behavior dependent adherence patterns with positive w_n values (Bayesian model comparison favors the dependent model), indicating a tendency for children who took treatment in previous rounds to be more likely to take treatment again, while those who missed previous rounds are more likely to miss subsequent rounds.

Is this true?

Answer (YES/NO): NO